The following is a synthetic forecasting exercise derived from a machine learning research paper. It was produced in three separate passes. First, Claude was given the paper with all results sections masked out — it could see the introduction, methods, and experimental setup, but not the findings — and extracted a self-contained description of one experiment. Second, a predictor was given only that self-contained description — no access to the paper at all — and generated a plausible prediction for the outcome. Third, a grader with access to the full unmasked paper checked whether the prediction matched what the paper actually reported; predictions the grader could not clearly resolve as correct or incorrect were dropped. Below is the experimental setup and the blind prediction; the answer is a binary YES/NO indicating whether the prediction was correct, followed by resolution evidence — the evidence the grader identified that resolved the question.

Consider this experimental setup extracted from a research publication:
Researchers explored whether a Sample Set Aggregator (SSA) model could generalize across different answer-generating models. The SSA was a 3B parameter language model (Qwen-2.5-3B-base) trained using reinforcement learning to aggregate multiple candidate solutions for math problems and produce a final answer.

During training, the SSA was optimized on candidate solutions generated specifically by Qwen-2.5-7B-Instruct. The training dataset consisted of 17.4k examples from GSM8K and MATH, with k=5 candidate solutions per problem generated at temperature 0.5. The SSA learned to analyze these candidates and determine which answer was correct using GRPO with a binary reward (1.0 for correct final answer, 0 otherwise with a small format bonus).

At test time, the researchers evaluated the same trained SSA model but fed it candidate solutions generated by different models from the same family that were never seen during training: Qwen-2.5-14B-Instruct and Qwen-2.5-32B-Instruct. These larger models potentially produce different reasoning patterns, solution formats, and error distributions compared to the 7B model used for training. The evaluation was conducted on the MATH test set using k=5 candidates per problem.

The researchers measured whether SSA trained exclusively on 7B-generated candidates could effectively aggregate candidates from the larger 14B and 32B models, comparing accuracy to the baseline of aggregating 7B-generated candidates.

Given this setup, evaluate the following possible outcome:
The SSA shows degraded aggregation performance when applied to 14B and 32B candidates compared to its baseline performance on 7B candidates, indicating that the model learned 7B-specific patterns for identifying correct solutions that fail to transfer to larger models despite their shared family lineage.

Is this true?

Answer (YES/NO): NO